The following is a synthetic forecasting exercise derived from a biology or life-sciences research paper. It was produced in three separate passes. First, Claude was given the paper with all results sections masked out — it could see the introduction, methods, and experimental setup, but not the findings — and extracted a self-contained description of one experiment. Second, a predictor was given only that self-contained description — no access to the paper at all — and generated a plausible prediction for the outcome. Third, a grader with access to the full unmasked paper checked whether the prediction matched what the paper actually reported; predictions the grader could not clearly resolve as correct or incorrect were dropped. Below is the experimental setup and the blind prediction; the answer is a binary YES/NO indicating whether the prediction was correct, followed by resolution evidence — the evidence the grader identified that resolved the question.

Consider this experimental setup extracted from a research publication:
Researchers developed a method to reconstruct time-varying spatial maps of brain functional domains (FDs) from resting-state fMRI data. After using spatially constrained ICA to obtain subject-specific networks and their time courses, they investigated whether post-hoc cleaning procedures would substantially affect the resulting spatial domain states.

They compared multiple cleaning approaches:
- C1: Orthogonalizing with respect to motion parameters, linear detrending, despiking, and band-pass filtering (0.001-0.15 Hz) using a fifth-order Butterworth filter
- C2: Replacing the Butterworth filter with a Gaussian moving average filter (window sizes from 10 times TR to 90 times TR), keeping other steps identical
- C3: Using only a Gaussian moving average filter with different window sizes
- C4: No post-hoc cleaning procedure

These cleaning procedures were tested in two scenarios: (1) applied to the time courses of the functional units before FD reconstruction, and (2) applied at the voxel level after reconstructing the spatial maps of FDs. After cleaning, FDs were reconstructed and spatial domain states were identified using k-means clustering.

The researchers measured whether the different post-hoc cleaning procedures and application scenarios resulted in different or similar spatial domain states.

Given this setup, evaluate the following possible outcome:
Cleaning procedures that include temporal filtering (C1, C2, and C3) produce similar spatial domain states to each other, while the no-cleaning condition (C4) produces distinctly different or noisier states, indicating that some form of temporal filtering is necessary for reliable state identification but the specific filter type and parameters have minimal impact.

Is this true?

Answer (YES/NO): NO